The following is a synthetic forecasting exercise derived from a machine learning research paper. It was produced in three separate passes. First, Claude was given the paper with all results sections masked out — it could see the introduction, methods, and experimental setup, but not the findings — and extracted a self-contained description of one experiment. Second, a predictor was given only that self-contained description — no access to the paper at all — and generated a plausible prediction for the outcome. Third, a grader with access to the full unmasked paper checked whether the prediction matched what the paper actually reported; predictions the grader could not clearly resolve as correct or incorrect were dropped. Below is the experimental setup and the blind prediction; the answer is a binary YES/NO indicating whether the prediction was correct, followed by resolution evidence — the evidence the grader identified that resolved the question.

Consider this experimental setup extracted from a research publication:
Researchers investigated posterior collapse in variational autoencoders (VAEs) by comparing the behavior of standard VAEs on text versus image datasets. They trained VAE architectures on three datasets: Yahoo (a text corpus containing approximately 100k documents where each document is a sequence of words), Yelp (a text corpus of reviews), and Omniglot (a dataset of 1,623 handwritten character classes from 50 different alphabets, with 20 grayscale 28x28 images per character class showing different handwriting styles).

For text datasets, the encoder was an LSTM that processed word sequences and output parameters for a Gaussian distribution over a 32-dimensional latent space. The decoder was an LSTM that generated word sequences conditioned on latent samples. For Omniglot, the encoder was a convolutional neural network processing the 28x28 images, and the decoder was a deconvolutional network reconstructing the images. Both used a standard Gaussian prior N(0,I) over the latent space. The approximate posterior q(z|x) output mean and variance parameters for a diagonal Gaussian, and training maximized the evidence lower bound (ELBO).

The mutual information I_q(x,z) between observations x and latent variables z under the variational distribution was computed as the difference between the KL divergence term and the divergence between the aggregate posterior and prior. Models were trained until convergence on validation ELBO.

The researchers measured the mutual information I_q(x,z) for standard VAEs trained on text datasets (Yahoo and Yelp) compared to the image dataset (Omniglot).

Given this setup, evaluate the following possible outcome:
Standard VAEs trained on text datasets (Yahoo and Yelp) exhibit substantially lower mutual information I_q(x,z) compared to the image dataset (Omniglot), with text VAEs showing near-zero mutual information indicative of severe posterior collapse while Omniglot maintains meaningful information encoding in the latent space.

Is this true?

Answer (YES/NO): YES